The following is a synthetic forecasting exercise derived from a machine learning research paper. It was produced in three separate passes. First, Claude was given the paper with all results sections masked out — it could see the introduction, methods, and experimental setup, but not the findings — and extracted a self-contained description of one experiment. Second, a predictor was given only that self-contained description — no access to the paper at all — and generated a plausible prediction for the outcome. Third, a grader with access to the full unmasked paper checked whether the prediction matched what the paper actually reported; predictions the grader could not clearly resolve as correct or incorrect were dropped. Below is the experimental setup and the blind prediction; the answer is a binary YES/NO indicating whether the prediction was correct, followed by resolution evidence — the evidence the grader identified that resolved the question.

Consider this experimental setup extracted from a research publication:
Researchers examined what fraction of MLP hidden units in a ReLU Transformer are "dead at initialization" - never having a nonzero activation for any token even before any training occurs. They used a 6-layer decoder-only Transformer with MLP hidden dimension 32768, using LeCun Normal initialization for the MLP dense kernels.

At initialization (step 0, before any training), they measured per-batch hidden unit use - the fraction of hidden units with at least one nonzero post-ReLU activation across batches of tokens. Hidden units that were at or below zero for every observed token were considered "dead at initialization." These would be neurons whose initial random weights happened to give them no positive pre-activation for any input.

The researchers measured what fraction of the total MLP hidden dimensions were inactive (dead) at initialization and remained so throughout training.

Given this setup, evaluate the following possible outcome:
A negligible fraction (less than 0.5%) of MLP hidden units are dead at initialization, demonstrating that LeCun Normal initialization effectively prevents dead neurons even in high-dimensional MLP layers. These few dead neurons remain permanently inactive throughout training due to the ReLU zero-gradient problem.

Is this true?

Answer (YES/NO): NO